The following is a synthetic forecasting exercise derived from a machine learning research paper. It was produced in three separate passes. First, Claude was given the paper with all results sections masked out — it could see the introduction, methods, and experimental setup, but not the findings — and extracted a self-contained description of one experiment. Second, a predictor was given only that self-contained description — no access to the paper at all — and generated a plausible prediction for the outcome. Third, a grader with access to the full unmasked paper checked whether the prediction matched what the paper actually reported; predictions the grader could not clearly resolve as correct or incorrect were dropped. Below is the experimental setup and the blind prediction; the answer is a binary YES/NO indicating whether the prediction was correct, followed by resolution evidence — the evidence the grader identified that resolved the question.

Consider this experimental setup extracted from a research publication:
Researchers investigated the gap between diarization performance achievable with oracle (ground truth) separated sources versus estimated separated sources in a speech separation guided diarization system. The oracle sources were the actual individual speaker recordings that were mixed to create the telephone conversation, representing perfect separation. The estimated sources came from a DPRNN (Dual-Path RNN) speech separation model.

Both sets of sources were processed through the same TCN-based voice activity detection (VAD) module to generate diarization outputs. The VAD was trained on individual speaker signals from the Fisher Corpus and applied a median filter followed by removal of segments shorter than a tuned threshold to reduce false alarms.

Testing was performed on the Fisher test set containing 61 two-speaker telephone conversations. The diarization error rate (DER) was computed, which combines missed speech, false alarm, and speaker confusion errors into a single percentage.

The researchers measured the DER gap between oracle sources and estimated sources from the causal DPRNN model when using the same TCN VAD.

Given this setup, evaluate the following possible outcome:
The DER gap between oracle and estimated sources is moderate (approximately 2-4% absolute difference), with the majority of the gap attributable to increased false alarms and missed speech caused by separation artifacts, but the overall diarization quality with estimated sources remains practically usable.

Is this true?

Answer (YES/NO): YES